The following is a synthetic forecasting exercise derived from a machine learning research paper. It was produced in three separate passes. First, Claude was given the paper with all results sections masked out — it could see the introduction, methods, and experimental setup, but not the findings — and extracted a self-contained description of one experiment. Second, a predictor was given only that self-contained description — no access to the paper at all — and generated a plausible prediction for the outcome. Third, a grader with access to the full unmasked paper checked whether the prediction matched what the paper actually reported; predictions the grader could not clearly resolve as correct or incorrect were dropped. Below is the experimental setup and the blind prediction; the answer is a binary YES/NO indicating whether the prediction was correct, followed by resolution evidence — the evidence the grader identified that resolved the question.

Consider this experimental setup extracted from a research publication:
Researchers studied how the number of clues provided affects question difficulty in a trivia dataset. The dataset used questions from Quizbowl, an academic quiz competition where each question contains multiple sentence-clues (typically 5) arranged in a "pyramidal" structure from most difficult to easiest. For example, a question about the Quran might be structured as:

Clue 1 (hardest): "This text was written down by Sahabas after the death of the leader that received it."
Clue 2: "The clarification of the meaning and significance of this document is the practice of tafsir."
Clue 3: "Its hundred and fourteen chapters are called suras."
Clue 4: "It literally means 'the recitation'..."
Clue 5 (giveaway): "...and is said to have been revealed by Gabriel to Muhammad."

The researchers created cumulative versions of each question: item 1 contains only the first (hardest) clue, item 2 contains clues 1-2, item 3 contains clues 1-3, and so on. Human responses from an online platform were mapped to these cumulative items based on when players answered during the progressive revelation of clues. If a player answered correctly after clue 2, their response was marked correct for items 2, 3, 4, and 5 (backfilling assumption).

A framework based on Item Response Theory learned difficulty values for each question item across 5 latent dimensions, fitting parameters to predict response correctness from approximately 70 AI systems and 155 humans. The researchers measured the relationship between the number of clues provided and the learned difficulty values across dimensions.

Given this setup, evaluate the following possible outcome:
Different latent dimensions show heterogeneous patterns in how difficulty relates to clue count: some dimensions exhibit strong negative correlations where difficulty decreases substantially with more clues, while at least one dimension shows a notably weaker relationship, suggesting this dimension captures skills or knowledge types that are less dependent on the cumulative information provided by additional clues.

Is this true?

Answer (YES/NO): NO